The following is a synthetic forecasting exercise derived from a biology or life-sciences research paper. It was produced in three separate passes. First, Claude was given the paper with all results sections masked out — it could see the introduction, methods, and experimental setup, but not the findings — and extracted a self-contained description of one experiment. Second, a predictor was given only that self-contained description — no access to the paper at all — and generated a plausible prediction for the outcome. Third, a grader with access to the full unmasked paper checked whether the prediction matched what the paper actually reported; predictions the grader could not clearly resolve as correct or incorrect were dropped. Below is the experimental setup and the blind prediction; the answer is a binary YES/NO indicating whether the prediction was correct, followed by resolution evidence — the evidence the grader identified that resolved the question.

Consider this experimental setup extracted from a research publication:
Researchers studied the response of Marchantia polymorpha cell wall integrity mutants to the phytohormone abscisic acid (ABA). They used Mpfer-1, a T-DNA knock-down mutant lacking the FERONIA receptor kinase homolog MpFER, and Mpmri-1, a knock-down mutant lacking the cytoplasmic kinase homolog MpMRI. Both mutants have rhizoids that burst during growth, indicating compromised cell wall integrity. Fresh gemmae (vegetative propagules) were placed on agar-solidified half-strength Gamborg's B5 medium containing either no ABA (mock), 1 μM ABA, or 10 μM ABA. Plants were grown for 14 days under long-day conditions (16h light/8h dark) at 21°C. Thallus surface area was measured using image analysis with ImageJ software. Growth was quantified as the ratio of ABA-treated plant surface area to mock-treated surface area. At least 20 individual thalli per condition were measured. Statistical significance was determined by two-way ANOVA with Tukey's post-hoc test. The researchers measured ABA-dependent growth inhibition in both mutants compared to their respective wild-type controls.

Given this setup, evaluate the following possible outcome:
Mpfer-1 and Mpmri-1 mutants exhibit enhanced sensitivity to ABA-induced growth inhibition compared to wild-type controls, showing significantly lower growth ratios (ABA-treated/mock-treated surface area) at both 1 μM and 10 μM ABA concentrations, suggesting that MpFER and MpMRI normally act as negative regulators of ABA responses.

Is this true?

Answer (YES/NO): NO